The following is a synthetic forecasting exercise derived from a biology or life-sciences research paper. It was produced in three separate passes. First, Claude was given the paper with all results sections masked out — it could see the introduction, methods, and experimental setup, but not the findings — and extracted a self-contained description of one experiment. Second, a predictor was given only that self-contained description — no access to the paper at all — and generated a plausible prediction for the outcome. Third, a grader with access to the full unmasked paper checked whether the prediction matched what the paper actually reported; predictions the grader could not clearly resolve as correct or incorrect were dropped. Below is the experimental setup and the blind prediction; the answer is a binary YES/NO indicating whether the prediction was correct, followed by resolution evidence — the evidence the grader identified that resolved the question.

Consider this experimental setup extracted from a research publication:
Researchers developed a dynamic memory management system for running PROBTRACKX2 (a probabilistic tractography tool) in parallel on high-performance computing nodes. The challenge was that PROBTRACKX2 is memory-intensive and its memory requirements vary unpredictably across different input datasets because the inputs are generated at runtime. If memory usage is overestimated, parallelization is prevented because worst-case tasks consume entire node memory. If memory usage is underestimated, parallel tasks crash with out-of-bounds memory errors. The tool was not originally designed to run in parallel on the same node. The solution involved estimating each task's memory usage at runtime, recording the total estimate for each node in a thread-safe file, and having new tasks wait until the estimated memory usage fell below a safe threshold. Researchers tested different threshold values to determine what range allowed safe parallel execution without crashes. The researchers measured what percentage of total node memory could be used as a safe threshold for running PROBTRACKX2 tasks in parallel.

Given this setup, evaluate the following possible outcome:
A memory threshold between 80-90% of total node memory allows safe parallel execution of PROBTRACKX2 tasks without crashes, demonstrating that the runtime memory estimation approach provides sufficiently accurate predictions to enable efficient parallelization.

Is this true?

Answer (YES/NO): NO